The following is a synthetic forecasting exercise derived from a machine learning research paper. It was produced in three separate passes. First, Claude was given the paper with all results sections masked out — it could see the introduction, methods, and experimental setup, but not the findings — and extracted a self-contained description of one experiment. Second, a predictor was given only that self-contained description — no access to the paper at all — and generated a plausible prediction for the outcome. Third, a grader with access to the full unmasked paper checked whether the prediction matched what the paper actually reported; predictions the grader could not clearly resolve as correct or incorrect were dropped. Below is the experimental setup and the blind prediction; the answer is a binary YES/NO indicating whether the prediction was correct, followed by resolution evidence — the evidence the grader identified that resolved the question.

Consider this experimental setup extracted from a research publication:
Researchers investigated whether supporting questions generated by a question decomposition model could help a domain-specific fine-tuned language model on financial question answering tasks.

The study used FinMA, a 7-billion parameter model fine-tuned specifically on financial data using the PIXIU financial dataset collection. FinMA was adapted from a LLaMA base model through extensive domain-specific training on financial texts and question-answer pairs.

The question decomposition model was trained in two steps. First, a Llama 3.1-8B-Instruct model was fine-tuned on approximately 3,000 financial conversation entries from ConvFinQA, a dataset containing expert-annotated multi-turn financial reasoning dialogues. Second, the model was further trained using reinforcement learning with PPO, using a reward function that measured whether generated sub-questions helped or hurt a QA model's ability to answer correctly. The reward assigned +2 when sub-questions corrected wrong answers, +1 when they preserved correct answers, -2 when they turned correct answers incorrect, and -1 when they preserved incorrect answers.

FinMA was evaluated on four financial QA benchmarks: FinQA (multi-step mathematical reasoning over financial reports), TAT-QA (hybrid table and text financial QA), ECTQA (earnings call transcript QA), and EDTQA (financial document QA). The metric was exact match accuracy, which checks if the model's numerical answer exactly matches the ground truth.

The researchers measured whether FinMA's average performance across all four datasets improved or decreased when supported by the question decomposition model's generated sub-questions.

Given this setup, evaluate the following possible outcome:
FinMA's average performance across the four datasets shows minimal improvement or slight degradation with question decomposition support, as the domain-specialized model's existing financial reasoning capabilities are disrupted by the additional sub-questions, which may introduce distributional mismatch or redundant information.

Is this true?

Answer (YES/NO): YES